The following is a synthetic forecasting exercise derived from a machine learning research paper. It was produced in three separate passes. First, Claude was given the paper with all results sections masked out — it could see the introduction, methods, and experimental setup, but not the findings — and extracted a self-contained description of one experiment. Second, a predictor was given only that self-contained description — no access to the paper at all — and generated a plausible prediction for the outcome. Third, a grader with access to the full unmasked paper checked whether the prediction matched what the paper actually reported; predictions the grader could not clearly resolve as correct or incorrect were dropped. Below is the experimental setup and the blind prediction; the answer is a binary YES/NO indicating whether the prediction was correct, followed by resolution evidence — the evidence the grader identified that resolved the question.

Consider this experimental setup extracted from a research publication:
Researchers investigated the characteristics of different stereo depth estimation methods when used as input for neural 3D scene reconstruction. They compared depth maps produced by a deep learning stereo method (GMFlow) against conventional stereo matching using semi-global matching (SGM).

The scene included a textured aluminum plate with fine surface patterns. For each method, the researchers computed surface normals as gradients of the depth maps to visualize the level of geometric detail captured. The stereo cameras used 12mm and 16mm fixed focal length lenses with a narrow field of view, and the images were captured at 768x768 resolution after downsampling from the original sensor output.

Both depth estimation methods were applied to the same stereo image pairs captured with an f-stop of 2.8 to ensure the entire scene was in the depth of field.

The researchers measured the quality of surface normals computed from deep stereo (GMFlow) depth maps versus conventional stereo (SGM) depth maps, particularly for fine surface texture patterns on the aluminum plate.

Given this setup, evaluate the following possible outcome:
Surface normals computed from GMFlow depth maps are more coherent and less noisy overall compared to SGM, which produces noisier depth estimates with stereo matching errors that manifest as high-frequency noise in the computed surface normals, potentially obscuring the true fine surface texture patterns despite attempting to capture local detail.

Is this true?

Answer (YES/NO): NO